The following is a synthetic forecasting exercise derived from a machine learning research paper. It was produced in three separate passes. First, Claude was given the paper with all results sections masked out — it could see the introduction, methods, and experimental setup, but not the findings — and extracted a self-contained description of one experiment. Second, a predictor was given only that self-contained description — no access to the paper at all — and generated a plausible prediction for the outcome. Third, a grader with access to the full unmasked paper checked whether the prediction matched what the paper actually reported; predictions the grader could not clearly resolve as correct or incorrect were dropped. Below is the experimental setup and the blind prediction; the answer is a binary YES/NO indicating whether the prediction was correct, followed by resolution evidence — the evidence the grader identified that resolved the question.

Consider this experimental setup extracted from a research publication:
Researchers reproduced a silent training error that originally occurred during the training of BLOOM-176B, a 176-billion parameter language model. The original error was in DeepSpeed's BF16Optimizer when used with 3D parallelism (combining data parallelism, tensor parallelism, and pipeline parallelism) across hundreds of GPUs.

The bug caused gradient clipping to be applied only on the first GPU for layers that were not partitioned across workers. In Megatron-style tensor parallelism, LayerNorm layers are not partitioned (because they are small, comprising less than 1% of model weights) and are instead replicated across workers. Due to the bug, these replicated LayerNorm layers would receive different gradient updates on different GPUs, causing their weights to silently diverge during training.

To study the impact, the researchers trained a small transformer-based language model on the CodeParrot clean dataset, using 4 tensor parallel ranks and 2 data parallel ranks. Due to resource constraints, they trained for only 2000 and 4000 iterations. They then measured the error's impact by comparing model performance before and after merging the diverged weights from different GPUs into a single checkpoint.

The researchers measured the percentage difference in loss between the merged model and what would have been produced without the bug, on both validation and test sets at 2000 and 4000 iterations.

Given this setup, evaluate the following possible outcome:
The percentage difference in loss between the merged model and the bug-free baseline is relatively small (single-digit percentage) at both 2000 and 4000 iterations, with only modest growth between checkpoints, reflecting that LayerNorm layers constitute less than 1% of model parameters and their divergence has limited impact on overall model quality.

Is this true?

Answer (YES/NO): NO